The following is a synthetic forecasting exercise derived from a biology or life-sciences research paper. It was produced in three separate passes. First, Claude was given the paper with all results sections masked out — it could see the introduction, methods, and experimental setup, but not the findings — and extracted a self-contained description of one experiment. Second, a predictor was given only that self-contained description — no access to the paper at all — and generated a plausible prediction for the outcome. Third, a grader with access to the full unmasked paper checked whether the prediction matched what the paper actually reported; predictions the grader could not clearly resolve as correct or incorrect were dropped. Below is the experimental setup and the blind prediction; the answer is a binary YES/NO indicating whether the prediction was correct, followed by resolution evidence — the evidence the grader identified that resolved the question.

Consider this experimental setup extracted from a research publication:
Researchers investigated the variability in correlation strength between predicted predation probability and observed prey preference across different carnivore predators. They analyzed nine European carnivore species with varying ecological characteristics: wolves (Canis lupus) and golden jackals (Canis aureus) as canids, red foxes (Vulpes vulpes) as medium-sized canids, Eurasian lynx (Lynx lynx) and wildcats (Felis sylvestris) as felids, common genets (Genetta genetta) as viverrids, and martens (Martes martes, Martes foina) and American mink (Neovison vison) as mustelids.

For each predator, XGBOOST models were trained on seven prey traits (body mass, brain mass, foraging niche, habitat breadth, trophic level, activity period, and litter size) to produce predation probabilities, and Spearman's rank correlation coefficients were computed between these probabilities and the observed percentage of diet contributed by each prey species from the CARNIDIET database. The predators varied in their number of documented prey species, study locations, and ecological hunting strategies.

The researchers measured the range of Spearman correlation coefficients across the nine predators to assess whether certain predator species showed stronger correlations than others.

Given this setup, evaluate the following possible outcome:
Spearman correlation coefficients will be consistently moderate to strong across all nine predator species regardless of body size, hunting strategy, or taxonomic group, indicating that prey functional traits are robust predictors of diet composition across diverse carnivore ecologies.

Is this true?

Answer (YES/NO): YES